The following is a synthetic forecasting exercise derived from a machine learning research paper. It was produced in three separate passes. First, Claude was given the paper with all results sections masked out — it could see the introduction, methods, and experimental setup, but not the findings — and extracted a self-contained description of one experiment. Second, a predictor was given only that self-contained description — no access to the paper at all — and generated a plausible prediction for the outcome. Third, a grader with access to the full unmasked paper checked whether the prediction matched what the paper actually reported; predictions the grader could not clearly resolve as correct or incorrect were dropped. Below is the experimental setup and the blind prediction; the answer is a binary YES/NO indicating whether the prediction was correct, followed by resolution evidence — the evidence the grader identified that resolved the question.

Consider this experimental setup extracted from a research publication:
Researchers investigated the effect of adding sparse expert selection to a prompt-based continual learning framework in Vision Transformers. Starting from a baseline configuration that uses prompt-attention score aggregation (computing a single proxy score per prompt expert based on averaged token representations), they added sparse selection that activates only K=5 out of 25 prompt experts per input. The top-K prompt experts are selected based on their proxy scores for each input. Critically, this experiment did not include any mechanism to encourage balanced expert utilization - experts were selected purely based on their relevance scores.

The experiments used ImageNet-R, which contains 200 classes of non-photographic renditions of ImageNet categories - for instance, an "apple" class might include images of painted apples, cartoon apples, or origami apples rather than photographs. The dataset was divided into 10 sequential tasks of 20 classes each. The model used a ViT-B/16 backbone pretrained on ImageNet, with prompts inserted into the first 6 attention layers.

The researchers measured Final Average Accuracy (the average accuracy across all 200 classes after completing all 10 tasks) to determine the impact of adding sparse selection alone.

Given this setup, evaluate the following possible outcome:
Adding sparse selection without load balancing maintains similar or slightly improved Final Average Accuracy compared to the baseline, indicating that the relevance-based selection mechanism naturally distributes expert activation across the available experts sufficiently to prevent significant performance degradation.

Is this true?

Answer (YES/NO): YES